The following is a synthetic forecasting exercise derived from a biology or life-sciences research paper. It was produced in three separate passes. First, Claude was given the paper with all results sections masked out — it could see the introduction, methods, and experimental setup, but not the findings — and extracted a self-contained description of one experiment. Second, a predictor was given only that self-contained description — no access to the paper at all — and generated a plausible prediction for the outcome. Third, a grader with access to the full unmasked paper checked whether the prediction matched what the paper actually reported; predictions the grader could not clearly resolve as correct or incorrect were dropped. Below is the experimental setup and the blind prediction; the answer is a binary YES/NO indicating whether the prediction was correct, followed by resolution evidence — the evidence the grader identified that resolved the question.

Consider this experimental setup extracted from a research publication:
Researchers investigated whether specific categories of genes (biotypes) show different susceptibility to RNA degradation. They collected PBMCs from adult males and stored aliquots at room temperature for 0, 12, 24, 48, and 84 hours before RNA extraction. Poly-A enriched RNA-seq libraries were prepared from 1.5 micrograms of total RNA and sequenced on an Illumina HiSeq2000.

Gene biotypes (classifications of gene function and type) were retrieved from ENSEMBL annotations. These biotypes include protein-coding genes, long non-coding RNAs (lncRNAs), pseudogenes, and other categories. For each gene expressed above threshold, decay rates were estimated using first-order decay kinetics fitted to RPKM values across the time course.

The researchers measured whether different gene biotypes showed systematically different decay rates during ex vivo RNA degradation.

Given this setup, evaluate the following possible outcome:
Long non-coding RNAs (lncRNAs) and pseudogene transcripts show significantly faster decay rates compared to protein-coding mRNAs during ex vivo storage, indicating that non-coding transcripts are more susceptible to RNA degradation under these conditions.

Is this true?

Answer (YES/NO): NO